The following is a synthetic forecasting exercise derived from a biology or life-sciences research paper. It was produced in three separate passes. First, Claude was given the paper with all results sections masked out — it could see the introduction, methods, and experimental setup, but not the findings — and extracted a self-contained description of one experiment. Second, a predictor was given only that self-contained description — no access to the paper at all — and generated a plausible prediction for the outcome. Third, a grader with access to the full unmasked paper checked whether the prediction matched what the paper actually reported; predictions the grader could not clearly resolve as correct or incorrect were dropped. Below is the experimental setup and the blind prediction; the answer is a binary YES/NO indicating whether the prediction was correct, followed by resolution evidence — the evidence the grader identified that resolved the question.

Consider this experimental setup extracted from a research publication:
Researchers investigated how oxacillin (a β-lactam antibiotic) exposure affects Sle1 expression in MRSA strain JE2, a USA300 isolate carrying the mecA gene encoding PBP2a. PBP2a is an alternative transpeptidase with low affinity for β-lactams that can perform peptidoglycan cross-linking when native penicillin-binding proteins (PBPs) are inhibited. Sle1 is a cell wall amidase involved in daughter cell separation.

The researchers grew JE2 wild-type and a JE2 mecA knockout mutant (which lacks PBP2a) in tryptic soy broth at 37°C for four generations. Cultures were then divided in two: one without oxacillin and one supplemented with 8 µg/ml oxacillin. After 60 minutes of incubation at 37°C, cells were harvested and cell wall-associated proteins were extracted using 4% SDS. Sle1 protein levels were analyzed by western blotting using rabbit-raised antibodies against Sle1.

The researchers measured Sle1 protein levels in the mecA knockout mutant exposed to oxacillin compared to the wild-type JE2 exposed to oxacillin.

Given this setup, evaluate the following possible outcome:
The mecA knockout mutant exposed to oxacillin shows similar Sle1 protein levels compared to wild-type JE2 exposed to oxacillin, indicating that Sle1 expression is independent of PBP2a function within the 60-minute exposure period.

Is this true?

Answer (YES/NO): NO